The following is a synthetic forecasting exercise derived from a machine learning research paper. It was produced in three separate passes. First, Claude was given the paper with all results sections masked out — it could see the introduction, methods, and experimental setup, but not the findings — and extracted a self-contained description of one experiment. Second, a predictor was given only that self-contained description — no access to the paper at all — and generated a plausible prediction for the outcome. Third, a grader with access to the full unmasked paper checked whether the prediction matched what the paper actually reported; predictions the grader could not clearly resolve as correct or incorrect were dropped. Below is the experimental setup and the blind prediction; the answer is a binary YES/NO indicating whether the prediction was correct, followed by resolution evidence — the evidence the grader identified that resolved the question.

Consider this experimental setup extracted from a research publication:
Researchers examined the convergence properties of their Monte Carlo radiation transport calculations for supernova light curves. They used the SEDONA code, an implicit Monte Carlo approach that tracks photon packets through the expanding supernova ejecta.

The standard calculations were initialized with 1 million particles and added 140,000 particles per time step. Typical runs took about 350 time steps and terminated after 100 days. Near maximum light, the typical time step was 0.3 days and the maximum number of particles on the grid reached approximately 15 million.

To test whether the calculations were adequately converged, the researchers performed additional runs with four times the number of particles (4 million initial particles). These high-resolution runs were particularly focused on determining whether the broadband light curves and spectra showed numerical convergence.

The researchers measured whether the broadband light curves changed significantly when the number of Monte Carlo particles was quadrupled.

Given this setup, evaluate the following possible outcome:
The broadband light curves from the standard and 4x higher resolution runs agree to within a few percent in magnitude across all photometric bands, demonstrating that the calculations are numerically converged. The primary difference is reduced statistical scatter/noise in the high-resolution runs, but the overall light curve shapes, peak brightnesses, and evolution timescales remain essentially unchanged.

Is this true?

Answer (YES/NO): YES